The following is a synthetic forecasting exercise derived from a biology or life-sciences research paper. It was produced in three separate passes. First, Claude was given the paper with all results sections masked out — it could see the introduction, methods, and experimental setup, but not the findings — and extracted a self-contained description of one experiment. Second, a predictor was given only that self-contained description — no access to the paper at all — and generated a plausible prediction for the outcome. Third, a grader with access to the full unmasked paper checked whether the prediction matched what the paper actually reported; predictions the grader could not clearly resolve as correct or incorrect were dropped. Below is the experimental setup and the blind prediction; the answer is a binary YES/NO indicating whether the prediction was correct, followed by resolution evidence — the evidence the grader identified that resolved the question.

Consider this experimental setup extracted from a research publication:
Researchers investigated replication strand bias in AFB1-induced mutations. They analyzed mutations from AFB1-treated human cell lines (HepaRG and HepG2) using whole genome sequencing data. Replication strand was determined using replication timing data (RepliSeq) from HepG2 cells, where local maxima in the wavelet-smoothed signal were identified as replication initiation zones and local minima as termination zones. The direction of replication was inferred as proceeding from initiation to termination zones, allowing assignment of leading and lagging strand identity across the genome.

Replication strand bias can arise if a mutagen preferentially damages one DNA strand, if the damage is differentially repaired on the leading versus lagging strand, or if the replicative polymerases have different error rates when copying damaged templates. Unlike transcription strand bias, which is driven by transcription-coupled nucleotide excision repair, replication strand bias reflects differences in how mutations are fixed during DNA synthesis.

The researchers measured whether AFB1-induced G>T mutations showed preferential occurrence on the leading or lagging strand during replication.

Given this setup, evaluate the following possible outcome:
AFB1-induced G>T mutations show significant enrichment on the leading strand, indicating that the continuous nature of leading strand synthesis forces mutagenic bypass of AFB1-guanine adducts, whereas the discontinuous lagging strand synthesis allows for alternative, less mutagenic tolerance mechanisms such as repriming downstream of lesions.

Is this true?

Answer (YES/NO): YES